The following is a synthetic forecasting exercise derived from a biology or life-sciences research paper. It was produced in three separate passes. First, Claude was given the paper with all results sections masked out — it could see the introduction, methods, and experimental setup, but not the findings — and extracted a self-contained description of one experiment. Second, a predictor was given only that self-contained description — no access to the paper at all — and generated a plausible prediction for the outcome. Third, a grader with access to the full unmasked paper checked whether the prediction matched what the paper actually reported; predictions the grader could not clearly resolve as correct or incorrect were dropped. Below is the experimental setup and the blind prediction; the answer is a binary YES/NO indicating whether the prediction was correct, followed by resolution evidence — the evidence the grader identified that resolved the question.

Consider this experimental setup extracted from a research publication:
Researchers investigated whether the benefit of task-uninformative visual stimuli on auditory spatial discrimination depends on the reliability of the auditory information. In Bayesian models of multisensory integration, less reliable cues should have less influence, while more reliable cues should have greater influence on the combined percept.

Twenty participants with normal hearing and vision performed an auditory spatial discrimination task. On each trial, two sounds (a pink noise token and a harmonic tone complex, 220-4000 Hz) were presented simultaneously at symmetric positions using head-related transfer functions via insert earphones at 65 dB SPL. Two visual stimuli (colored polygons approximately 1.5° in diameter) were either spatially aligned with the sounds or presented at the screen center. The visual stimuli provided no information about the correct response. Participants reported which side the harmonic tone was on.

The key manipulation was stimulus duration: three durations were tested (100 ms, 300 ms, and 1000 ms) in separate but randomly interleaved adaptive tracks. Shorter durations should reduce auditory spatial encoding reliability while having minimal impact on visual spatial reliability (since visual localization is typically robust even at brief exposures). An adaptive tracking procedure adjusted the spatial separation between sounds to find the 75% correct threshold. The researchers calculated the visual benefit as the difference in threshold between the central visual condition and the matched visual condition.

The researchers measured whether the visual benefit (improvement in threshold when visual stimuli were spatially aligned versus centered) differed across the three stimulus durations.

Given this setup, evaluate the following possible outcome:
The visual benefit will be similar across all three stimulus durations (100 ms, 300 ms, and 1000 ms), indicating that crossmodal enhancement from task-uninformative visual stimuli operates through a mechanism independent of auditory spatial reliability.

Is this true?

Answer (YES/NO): YES